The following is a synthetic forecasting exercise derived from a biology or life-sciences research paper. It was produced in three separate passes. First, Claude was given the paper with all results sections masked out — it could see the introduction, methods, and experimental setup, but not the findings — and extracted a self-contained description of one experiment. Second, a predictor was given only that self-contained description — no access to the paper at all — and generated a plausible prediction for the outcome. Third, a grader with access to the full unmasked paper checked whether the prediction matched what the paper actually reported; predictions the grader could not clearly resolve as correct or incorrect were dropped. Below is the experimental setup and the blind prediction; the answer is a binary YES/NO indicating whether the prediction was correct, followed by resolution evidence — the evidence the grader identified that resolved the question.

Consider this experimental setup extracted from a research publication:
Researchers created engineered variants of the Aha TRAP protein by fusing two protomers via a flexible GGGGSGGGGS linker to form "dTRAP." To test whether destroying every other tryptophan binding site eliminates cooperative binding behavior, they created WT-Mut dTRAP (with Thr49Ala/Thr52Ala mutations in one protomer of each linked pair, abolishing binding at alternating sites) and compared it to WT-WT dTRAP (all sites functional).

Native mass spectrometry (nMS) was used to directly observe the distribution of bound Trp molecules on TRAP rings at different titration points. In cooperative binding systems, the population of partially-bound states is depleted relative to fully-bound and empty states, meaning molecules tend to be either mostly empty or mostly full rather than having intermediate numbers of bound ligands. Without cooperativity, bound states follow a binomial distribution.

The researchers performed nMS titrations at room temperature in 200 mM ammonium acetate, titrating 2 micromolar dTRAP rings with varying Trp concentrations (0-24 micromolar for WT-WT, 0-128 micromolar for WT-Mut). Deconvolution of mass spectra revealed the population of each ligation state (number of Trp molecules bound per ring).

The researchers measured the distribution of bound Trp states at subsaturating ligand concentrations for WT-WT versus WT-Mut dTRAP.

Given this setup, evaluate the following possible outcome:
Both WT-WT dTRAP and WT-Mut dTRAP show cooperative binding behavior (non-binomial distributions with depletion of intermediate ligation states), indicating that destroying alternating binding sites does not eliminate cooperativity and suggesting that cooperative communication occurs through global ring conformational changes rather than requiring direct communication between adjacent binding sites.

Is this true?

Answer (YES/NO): NO